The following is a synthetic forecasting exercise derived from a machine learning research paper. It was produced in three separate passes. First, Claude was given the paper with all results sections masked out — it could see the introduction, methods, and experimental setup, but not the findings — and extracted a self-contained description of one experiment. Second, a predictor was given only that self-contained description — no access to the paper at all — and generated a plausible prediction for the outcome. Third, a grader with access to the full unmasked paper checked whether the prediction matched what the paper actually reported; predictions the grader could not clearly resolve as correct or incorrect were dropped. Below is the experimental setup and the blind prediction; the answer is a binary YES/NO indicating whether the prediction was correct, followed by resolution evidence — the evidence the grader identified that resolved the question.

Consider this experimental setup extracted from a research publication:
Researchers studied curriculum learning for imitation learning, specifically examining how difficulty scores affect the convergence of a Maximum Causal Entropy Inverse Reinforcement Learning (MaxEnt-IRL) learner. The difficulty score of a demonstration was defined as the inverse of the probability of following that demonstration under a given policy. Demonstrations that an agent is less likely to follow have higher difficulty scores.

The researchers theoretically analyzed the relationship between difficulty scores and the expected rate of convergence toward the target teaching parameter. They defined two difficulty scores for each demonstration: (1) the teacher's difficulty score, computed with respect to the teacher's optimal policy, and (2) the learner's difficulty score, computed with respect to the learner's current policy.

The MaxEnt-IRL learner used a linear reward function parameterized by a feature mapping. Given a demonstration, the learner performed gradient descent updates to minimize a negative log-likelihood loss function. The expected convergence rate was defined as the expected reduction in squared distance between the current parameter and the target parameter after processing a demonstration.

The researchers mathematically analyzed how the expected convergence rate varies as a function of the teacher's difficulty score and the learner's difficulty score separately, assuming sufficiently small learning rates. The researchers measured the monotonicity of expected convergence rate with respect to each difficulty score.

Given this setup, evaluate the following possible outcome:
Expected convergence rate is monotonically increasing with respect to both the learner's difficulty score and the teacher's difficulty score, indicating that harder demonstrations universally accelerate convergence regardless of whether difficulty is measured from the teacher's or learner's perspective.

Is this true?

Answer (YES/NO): NO